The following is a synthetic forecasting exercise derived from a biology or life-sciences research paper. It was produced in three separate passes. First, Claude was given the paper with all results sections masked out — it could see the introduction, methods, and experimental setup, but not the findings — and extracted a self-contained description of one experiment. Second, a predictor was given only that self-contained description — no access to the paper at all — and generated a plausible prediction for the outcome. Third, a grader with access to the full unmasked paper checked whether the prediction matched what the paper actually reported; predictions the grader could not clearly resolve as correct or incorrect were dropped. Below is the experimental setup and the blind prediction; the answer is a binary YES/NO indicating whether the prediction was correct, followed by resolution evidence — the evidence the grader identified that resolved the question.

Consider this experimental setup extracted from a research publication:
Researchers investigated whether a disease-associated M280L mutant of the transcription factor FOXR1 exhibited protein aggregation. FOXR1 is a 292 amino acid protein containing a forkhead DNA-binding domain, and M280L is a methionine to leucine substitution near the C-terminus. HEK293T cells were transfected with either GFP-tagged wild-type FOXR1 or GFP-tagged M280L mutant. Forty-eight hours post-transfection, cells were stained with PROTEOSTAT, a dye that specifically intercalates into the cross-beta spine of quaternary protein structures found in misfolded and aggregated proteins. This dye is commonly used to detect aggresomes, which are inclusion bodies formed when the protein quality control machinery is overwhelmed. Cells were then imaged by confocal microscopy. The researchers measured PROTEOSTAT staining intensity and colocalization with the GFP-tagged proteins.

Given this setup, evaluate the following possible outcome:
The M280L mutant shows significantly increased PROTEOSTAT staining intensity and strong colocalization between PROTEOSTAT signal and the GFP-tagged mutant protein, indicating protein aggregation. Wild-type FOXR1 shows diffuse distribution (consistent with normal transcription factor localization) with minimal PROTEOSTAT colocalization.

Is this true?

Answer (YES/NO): YES